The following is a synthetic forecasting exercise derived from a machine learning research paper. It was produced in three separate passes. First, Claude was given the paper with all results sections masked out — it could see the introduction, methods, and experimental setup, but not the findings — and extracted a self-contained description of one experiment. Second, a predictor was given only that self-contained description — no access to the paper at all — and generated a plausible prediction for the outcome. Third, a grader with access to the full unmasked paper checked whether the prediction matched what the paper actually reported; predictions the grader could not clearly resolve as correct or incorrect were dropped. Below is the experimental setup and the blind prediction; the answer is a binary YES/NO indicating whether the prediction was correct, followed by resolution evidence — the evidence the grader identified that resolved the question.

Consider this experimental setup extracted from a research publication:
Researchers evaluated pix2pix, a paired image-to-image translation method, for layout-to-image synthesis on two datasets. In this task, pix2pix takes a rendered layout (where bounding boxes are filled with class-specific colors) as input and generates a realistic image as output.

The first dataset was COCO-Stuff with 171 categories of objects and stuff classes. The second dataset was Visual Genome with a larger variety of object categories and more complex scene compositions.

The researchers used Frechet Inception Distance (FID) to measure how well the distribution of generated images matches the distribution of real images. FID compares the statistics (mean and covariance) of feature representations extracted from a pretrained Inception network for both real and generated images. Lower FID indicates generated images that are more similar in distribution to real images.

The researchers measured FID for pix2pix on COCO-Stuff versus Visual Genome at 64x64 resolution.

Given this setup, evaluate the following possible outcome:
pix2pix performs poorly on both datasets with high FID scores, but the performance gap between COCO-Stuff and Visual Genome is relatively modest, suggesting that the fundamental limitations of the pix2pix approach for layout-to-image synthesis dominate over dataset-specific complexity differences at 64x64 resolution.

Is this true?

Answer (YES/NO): NO